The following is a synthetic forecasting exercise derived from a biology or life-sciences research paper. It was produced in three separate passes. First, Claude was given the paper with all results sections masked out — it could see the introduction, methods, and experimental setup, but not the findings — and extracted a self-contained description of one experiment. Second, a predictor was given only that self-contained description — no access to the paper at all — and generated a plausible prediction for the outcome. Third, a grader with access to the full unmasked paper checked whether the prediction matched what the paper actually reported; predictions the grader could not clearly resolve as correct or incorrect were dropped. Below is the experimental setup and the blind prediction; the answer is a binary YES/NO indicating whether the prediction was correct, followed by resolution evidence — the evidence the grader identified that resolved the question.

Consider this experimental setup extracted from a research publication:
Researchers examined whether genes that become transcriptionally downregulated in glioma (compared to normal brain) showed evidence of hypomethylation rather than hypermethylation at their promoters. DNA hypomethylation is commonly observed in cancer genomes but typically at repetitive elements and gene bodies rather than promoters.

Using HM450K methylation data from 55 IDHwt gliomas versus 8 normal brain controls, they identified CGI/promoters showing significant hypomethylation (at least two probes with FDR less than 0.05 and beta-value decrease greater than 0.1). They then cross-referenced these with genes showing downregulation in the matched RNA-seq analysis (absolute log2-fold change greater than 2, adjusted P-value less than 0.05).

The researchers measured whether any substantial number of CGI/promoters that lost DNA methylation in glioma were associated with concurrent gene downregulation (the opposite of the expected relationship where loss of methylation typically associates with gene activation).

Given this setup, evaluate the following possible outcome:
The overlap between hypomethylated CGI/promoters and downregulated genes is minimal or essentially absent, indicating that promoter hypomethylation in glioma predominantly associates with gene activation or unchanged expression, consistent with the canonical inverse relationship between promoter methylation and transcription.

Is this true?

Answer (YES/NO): YES